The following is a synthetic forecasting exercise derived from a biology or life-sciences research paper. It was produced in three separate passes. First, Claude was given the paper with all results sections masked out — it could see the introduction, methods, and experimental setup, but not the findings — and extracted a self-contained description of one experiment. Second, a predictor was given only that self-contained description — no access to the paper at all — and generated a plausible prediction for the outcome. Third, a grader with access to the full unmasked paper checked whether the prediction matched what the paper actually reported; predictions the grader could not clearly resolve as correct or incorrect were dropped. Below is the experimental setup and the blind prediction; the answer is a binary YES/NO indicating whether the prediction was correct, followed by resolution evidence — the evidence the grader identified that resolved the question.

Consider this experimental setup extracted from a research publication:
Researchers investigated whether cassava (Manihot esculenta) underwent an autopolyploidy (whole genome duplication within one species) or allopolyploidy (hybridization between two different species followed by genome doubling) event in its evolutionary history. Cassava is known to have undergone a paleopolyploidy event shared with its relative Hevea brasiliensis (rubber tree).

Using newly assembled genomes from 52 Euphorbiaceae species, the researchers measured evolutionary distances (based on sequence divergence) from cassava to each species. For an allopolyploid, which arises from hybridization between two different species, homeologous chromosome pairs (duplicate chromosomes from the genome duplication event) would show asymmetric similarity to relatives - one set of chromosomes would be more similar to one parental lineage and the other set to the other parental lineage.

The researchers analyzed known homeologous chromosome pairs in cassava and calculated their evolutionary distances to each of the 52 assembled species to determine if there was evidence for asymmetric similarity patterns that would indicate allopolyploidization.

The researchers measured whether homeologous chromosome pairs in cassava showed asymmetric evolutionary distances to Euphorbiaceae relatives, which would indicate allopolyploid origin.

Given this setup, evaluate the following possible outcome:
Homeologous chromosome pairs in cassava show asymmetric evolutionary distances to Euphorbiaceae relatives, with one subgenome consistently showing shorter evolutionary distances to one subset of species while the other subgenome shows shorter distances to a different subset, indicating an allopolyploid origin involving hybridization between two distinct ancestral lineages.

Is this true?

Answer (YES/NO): NO